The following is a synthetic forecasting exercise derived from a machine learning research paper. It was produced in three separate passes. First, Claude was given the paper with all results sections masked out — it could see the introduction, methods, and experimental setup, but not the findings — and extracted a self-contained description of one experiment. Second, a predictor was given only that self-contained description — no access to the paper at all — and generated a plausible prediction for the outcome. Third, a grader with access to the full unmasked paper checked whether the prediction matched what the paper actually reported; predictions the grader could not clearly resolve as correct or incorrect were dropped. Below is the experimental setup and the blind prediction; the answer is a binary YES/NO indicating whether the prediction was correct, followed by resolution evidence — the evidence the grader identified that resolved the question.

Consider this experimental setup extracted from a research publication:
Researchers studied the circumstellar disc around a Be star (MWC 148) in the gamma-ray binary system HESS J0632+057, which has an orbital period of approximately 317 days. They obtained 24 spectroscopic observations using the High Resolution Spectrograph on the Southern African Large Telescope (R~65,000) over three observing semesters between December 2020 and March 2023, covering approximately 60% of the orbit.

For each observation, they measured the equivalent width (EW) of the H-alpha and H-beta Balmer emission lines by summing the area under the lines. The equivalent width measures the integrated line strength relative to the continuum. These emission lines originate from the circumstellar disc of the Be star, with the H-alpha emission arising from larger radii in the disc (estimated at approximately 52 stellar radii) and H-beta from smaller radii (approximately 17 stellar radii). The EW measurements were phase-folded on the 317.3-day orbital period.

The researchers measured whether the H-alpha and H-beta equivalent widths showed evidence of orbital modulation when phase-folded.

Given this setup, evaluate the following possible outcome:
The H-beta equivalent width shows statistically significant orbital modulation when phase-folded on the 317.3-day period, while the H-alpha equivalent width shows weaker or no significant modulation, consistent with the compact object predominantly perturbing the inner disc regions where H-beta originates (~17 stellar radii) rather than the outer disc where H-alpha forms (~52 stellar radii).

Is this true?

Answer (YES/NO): NO